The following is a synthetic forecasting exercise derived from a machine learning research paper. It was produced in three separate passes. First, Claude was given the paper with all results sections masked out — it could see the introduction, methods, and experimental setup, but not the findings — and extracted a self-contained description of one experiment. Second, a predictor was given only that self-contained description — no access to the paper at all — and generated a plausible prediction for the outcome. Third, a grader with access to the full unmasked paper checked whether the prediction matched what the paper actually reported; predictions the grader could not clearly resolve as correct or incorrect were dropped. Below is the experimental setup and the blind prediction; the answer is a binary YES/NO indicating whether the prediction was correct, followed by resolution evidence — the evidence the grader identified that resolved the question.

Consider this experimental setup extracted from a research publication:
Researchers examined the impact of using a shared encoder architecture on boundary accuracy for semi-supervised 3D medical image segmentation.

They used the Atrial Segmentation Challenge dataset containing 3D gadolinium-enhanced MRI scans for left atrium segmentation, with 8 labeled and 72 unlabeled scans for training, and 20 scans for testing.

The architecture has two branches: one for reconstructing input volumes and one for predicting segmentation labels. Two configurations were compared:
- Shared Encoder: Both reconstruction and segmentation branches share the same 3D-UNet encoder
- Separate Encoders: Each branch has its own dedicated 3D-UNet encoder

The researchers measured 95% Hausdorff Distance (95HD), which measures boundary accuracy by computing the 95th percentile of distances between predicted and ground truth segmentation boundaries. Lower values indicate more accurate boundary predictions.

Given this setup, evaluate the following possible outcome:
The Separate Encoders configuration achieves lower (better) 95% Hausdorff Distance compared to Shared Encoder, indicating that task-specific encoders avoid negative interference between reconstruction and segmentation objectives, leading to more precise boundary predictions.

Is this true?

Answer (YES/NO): YES